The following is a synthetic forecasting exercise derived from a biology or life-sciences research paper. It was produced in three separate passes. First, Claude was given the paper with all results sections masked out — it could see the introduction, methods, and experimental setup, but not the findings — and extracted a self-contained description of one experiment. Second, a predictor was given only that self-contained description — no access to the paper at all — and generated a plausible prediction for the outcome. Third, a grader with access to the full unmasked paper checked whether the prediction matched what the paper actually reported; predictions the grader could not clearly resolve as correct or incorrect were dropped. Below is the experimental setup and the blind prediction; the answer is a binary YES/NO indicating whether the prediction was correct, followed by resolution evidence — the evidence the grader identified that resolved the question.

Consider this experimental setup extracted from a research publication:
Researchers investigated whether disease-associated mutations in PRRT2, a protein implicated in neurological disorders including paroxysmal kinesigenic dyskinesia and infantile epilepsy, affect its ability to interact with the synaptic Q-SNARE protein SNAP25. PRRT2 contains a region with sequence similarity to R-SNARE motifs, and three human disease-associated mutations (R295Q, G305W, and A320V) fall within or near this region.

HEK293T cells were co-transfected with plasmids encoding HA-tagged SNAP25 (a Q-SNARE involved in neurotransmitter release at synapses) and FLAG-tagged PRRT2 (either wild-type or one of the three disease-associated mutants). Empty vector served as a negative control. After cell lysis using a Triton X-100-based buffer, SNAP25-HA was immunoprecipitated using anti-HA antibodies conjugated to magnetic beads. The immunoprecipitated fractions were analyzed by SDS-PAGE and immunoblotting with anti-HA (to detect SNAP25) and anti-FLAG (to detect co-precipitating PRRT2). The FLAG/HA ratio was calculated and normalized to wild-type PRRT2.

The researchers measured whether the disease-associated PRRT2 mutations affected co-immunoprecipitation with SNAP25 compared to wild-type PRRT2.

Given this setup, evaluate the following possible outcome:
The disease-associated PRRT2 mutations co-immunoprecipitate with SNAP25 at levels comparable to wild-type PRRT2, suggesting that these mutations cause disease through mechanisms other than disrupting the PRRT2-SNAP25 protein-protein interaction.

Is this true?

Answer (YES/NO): NO